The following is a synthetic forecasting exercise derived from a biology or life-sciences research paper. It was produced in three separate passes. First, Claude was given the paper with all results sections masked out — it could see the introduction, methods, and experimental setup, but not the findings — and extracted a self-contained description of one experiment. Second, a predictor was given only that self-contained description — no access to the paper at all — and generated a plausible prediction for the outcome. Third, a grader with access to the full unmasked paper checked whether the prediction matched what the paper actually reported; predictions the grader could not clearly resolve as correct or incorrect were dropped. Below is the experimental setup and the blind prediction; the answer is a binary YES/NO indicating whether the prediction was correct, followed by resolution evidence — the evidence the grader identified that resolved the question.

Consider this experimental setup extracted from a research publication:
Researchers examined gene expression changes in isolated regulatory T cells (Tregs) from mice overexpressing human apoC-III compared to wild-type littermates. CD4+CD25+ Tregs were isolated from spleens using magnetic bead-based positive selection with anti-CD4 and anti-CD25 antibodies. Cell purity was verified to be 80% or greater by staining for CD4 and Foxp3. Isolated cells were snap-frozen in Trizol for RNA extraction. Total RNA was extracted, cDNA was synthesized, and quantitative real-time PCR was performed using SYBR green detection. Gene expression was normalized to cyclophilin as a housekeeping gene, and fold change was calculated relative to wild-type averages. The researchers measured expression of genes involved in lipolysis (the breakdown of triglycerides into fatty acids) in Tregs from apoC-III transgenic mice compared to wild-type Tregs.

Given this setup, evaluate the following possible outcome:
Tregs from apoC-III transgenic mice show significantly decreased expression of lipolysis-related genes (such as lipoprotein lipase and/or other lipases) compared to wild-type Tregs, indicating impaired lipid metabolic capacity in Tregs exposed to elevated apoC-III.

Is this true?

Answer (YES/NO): NO